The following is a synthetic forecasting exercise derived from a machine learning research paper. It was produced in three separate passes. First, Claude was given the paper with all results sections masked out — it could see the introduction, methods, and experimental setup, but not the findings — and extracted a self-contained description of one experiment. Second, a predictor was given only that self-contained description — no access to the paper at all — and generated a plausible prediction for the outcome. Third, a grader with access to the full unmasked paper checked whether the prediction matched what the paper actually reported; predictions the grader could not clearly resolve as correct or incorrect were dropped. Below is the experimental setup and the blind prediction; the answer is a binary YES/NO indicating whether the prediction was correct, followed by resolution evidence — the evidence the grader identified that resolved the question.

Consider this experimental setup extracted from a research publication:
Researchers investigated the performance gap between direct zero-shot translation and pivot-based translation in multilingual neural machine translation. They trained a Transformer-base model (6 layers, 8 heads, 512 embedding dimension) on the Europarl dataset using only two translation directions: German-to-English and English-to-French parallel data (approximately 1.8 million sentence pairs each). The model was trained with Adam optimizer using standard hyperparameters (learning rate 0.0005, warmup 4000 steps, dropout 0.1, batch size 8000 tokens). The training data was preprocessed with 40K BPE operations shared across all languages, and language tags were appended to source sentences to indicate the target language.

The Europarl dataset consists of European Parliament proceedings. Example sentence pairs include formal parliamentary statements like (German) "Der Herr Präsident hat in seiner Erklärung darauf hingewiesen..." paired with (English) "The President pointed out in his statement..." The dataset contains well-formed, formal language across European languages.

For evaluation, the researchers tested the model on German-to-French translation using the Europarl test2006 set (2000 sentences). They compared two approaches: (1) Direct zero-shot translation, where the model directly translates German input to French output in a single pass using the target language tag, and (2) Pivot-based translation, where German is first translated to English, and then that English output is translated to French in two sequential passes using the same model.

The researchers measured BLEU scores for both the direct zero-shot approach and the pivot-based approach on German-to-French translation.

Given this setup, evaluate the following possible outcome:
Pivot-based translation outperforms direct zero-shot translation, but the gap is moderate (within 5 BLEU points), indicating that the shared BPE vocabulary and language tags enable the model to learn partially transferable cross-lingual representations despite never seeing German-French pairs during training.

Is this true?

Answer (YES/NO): NO